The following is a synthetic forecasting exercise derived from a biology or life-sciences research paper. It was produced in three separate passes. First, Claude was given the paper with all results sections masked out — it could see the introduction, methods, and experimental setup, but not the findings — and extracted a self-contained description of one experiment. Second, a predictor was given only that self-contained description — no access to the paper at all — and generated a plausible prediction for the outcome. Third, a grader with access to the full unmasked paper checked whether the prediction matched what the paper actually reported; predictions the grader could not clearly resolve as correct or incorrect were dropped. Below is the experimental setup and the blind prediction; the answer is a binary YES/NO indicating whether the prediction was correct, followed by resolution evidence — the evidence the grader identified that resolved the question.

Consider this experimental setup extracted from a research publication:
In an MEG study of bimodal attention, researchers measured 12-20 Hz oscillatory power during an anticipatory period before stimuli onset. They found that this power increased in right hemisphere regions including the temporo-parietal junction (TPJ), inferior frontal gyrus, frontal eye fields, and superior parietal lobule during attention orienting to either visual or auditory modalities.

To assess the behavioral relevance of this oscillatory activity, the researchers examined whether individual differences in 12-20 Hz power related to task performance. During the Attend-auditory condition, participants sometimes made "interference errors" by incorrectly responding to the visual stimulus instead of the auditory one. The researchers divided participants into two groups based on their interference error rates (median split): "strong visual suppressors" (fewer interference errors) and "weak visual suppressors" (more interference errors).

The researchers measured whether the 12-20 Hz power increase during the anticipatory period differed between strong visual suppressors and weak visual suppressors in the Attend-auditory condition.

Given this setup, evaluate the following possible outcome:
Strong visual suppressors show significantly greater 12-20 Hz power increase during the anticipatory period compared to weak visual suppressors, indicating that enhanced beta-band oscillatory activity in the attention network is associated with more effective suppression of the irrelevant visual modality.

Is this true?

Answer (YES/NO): YES